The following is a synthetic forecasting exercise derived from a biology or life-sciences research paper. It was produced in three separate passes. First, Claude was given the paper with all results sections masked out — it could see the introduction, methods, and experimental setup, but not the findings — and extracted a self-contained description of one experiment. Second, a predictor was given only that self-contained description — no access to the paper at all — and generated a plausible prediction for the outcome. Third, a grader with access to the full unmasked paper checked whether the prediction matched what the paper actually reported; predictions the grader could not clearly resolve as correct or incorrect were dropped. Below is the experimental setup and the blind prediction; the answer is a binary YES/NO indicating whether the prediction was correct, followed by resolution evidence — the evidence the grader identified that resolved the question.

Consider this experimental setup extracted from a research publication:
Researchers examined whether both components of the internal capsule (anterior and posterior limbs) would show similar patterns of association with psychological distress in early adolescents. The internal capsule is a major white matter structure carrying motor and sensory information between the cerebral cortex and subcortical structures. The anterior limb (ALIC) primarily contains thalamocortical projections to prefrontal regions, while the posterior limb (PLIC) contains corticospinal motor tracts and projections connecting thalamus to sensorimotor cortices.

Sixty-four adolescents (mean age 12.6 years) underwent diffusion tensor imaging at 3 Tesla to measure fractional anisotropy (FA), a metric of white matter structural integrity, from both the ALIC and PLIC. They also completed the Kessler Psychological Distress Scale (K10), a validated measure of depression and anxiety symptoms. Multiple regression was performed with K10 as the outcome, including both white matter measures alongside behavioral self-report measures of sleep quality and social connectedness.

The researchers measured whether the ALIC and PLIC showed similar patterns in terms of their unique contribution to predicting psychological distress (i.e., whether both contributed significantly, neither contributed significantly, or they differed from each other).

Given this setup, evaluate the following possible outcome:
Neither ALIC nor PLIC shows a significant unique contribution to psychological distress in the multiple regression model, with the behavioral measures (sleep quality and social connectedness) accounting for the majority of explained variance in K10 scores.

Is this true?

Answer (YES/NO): YES